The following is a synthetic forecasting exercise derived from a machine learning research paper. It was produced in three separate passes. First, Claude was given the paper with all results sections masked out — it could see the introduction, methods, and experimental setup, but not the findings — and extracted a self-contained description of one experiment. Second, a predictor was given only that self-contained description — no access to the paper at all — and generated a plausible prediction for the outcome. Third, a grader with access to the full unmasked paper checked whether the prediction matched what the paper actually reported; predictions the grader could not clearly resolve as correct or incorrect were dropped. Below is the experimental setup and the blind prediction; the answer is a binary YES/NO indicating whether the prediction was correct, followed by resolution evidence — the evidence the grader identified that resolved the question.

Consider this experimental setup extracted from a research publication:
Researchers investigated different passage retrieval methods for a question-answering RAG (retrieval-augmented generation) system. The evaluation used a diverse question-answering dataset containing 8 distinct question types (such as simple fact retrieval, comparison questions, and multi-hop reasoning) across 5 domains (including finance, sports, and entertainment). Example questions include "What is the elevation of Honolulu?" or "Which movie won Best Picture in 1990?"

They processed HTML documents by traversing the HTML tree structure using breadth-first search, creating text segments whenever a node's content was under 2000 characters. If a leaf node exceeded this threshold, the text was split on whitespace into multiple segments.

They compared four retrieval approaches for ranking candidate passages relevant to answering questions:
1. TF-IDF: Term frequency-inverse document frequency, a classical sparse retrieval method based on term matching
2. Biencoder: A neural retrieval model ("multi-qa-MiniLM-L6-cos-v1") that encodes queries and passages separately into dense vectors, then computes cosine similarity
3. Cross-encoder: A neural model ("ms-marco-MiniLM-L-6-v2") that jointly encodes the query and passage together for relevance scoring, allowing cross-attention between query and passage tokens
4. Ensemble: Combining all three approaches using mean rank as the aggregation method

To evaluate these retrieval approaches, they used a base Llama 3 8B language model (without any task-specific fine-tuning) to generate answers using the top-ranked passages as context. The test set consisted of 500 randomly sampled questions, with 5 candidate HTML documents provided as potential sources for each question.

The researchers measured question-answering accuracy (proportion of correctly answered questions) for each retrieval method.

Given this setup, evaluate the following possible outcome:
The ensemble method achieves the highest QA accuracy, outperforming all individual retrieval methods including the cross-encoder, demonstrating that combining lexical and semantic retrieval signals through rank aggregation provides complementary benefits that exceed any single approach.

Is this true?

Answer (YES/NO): NO